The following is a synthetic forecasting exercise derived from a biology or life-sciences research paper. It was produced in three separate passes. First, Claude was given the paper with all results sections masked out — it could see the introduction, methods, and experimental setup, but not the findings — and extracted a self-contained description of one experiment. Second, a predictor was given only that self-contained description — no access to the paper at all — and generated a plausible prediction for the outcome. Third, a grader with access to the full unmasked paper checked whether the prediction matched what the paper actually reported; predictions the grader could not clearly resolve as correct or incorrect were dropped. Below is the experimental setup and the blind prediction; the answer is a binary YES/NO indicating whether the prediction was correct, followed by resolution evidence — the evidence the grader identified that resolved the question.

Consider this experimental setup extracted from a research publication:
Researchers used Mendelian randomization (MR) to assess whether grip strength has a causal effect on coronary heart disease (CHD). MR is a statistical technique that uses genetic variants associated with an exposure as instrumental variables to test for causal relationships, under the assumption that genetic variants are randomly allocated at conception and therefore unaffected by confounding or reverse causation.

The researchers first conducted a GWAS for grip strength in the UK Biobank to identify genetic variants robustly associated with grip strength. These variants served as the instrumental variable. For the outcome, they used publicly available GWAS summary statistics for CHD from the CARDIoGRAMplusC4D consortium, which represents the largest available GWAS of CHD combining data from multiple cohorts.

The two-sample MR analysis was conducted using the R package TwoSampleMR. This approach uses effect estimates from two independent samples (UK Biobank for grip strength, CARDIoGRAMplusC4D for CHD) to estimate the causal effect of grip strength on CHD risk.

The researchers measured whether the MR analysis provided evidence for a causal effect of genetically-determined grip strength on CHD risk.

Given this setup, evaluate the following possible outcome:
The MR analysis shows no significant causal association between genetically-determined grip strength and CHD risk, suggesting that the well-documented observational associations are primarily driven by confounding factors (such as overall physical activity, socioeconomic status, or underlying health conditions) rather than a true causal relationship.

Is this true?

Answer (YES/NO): NO